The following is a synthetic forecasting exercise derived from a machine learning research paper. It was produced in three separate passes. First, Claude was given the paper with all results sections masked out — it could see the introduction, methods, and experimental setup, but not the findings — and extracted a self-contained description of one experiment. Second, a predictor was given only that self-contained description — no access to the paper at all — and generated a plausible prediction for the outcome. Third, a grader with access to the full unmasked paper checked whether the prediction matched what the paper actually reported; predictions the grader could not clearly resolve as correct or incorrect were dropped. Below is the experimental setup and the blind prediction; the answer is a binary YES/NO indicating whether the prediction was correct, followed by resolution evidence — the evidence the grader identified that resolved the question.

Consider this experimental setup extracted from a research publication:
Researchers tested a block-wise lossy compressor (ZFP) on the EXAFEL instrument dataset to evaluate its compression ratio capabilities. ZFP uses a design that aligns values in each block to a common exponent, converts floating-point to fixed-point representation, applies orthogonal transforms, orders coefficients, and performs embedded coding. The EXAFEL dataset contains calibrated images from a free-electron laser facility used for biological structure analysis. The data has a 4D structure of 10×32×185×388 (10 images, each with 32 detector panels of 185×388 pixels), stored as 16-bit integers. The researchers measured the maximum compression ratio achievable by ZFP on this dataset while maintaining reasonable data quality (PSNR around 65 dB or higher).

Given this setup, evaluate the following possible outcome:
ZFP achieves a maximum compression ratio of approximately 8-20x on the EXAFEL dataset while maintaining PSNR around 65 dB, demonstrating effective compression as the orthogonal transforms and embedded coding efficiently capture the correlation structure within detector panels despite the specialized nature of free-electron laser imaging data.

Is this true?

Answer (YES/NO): NO